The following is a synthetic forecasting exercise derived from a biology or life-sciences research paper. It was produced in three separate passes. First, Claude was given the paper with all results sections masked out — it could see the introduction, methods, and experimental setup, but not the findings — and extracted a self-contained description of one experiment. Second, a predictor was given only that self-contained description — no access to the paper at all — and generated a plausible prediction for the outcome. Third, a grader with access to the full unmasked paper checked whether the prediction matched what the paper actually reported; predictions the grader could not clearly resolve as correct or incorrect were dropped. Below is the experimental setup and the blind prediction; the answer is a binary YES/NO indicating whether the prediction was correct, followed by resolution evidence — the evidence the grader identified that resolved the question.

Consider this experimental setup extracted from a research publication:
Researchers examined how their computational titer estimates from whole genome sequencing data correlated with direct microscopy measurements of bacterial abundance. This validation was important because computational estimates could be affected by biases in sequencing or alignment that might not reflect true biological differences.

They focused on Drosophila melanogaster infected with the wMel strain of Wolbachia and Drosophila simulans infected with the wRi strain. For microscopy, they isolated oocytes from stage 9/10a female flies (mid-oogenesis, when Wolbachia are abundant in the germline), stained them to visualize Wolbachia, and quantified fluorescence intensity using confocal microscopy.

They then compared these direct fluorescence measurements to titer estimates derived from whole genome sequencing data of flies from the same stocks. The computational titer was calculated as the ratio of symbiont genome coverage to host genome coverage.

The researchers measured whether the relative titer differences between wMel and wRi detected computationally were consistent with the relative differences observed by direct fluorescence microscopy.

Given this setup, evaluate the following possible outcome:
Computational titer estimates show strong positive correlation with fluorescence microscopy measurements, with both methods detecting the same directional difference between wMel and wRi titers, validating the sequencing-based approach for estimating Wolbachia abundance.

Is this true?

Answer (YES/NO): YES